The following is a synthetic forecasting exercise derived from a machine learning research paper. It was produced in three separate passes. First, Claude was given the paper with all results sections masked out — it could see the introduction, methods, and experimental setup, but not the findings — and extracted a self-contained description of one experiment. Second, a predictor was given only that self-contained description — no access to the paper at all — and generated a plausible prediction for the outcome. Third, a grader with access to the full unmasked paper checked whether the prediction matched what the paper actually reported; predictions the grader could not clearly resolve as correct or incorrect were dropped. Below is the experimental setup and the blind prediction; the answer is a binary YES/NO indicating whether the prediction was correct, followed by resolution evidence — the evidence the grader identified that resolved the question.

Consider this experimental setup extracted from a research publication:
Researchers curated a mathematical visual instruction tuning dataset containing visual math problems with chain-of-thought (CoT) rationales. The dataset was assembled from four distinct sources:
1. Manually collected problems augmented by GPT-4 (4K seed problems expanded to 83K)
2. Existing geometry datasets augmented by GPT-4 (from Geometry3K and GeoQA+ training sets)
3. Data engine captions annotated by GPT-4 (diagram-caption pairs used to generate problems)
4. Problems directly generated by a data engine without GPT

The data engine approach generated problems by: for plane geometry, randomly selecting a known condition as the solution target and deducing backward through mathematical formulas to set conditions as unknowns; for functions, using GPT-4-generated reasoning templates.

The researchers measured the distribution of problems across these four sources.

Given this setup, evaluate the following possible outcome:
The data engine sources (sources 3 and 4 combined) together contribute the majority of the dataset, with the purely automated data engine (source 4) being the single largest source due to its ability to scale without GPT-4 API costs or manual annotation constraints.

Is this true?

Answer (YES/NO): YES